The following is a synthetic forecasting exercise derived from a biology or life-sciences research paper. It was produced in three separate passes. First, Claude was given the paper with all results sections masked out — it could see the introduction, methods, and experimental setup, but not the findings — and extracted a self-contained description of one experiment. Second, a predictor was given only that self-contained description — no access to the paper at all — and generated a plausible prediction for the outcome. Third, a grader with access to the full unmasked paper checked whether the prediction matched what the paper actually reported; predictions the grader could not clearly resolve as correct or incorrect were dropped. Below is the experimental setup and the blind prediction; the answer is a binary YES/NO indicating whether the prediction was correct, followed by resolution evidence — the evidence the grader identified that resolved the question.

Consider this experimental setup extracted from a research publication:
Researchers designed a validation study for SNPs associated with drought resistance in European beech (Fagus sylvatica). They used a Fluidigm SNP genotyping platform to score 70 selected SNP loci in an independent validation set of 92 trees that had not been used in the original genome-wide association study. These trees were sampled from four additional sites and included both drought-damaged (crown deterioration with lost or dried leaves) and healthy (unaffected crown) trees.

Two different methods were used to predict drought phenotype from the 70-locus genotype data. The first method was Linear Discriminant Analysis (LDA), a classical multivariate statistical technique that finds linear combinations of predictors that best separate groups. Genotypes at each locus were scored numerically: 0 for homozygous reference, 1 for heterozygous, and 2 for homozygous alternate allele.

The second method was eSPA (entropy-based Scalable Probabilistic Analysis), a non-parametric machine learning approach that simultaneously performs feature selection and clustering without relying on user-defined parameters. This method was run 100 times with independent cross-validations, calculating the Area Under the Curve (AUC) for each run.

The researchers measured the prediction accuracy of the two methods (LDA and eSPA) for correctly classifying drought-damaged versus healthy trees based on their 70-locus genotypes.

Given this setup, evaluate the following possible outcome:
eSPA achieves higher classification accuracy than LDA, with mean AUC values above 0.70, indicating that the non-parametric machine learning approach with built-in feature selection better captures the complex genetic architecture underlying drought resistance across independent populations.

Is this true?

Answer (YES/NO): NO